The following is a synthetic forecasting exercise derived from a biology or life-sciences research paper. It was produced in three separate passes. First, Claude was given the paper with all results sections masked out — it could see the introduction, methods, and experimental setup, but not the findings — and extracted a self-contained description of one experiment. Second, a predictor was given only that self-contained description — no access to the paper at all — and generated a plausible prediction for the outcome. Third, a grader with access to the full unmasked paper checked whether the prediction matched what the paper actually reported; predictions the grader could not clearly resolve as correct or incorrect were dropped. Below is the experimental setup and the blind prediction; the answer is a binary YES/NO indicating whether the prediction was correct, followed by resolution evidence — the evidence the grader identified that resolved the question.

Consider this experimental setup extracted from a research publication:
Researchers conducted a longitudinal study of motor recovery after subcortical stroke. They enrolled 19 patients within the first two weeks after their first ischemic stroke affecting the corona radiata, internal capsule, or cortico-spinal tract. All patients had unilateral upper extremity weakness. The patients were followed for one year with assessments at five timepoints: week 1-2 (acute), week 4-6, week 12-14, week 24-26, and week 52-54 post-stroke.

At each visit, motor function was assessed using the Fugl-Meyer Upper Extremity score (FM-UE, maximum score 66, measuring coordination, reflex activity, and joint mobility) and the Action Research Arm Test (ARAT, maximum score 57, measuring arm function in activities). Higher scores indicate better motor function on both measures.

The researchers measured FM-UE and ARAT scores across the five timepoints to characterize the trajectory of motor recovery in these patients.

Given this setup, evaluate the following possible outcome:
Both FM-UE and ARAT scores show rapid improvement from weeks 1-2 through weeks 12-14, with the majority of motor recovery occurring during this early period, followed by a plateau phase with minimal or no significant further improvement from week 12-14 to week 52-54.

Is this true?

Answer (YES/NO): NO